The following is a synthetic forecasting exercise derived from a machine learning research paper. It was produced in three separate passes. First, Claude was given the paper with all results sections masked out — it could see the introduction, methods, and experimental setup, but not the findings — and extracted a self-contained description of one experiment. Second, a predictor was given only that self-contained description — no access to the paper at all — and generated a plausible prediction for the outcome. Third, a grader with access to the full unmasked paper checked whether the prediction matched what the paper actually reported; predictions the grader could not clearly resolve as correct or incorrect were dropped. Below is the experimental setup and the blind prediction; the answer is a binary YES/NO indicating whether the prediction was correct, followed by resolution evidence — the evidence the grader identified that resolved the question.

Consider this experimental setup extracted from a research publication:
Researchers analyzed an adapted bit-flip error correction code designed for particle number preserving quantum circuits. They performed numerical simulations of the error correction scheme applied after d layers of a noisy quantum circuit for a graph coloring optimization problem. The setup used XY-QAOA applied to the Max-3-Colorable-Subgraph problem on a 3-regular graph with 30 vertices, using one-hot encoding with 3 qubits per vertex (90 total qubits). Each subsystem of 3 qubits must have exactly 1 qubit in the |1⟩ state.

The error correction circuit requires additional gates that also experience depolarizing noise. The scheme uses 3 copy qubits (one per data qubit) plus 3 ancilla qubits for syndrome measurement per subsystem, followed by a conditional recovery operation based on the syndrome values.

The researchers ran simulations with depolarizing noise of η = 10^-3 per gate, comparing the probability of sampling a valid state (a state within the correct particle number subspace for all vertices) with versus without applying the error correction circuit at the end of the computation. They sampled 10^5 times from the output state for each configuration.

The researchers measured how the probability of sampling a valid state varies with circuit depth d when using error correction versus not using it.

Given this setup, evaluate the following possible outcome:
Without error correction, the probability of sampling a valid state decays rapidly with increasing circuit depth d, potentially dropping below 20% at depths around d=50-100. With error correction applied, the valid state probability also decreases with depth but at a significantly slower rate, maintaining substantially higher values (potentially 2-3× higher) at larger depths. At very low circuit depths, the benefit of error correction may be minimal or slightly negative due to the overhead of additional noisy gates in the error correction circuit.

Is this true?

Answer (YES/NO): NO